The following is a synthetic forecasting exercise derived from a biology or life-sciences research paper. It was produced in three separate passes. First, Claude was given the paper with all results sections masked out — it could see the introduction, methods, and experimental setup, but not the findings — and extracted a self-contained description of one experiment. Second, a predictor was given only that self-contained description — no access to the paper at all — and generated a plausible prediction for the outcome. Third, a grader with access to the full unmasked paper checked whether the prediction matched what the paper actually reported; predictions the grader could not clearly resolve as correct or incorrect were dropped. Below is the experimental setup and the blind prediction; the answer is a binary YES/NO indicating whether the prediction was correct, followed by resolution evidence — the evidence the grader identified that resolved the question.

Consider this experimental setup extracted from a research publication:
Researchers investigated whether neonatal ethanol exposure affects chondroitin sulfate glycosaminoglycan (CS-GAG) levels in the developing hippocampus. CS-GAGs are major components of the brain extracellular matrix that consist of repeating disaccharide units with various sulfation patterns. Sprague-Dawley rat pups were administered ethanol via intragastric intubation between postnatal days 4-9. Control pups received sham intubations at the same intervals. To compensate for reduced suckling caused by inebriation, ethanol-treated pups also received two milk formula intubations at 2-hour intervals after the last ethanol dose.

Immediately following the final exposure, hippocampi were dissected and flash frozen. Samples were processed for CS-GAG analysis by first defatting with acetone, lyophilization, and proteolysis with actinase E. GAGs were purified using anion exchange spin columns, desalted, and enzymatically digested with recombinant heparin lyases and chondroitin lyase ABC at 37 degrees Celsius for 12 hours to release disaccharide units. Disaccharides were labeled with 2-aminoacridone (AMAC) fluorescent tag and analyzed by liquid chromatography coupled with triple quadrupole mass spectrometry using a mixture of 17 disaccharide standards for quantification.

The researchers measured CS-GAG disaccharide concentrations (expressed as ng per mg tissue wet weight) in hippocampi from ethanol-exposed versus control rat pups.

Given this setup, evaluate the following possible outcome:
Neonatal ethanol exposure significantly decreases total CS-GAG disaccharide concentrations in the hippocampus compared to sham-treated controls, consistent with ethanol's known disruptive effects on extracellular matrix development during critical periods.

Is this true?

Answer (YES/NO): YES